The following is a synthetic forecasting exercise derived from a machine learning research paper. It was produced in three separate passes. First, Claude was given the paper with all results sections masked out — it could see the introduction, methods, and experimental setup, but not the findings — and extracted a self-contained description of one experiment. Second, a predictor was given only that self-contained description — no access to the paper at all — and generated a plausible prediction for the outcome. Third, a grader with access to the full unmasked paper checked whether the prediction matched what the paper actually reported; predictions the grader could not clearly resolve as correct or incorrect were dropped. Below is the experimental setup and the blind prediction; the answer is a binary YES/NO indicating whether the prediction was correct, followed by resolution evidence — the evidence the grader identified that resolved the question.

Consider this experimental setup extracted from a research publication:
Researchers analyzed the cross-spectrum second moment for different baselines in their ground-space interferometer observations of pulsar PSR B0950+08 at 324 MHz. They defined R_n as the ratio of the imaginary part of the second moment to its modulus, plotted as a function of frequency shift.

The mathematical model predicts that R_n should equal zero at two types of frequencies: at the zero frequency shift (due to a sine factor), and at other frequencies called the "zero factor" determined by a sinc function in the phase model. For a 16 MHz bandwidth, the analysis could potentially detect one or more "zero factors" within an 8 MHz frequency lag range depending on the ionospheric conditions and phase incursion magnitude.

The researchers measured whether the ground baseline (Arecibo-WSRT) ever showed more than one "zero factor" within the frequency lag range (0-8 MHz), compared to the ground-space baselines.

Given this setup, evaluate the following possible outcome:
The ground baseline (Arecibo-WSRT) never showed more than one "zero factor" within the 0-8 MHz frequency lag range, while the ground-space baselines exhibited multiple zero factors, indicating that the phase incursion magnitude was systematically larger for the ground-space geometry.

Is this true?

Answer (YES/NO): NO